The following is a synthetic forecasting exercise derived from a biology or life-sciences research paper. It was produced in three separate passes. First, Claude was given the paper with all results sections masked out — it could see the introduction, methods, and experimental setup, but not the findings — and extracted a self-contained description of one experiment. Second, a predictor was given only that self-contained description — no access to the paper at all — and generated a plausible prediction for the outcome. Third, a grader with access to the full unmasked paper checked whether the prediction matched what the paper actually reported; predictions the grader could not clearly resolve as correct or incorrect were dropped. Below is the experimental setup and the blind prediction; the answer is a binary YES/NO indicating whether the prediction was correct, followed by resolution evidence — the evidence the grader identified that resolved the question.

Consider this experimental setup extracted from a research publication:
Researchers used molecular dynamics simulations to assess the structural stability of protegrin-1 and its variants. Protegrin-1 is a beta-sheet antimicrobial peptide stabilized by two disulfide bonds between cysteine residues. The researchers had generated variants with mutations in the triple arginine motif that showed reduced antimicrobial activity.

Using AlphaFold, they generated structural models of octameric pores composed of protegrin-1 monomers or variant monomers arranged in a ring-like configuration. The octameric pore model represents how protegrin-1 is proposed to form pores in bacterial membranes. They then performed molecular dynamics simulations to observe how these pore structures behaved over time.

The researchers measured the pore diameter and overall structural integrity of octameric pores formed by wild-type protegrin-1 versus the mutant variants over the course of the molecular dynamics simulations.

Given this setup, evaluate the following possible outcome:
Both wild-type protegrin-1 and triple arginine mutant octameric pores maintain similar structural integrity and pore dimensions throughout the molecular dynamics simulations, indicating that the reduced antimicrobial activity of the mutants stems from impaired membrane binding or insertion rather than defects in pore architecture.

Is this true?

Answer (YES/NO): NO